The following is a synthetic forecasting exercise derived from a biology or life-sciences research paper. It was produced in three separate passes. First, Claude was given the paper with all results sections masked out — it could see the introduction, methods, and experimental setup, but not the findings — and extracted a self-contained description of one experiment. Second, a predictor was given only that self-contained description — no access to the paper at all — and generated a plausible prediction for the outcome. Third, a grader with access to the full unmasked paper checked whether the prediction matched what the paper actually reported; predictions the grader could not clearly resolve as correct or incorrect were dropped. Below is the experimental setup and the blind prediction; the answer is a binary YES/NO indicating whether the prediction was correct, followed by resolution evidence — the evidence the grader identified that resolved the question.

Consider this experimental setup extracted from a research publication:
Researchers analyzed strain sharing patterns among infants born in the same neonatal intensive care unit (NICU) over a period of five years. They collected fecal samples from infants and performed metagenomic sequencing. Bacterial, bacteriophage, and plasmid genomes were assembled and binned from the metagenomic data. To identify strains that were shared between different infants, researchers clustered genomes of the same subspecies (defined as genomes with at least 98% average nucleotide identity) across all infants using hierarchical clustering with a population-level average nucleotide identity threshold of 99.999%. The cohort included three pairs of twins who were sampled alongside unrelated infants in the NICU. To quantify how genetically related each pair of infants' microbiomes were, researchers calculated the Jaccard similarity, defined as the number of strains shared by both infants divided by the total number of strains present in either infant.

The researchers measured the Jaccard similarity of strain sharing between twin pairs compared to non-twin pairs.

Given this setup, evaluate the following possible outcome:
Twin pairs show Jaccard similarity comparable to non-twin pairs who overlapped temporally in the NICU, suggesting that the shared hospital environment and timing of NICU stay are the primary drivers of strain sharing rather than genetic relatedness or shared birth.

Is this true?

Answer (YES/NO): NO